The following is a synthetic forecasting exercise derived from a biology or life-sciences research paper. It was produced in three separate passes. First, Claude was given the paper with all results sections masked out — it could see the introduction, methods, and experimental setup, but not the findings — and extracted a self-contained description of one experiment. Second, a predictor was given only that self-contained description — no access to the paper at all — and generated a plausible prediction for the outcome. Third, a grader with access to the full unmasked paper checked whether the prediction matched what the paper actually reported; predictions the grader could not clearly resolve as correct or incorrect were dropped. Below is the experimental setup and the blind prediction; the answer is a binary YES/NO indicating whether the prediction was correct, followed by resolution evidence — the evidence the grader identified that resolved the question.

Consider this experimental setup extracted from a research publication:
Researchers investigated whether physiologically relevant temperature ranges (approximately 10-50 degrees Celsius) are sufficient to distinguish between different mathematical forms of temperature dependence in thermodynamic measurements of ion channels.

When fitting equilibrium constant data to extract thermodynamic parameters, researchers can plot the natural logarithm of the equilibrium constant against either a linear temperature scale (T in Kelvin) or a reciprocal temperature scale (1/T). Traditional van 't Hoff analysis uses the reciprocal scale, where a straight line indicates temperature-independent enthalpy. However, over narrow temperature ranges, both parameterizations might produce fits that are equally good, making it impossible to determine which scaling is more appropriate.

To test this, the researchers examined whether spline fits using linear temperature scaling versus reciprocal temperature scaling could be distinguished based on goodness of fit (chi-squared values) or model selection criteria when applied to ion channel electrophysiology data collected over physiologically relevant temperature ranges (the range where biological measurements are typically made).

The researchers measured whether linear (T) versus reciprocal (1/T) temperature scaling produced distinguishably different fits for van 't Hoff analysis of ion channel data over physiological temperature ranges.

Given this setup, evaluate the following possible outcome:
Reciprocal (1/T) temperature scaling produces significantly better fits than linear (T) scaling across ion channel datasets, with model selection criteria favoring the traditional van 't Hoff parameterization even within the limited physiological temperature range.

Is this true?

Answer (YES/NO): NO